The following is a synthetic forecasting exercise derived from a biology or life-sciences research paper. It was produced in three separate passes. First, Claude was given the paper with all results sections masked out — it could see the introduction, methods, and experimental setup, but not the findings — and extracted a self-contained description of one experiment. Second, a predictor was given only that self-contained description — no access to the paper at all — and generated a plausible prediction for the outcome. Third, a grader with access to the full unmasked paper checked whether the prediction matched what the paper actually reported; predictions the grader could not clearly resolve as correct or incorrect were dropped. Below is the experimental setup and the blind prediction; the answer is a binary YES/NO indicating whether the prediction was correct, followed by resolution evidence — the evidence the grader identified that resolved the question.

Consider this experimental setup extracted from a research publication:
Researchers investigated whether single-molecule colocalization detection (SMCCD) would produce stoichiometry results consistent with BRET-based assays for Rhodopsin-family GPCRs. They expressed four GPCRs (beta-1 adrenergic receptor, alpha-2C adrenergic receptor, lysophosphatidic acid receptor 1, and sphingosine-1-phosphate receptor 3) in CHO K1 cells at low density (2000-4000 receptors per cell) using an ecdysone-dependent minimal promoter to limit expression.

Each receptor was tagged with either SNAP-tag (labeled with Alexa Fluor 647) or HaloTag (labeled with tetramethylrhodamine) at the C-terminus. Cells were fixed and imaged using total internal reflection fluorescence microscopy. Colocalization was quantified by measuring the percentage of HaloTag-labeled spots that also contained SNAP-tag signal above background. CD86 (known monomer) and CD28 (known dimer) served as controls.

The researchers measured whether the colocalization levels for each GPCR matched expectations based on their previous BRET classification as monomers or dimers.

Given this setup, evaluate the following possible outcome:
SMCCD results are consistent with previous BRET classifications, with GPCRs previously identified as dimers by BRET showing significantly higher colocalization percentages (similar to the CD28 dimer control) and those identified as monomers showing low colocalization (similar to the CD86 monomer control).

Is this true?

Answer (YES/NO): NO